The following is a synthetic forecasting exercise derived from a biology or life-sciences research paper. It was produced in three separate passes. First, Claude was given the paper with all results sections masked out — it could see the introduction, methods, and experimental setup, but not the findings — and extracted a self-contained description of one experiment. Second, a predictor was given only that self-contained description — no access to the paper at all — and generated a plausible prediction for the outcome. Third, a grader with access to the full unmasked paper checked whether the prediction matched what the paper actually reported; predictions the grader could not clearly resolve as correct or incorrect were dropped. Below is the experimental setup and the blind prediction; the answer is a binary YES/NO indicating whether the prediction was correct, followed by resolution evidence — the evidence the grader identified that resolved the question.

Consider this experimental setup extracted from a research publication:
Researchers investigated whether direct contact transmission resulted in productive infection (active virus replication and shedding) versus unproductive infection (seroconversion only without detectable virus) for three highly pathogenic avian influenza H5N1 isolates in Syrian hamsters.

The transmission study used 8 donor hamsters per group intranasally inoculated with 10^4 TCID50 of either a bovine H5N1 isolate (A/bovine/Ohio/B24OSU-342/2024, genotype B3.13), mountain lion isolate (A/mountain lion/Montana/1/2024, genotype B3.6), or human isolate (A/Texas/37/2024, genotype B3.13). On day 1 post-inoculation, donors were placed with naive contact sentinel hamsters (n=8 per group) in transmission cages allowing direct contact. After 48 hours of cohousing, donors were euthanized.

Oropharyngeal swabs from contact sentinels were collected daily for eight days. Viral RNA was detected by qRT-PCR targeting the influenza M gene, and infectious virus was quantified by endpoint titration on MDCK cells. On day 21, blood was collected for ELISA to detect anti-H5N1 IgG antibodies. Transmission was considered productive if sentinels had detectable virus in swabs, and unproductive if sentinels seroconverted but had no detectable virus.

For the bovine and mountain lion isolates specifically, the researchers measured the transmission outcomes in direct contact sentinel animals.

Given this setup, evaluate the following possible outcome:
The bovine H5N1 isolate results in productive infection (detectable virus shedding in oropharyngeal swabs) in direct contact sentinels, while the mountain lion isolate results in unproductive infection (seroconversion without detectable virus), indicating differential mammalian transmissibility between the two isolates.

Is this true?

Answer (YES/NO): NO